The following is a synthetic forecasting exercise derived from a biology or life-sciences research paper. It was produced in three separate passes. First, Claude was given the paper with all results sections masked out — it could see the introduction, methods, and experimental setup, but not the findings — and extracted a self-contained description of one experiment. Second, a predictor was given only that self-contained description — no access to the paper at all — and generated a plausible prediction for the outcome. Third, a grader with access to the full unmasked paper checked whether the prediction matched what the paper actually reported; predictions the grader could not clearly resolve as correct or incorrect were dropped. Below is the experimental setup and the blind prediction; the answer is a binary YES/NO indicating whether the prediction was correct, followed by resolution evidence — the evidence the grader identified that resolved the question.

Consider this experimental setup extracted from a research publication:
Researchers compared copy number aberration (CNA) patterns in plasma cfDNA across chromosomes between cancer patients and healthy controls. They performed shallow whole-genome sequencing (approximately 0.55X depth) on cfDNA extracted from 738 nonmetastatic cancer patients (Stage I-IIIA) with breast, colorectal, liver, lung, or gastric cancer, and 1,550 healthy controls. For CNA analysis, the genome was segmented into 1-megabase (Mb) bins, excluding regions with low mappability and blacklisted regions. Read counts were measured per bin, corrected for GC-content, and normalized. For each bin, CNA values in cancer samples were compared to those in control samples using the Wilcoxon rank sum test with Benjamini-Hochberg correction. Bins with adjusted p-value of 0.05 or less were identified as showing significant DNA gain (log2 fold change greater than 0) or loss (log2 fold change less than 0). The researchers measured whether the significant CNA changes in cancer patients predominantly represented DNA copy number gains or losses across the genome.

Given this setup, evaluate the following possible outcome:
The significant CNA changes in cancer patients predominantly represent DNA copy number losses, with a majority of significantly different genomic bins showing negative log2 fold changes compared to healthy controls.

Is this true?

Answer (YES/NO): YES